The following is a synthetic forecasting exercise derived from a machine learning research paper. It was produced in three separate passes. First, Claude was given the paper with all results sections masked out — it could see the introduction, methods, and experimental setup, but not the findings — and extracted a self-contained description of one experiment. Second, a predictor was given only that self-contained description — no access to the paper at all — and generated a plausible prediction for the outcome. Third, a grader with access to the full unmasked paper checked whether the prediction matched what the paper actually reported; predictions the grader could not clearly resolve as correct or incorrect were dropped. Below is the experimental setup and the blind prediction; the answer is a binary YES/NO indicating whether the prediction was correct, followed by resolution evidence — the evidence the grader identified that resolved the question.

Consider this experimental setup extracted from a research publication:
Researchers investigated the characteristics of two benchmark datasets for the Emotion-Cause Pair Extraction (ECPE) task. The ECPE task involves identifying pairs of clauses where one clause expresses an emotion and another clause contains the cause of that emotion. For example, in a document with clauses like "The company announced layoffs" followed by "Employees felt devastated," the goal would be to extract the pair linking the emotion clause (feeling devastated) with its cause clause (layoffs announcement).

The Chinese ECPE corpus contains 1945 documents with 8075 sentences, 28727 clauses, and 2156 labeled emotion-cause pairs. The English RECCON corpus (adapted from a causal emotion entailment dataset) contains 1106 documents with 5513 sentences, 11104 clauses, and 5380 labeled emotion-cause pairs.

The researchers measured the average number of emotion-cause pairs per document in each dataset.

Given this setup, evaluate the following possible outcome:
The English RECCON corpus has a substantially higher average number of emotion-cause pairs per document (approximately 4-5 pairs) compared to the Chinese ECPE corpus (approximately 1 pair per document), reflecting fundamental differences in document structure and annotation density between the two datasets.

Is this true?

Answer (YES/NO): YES